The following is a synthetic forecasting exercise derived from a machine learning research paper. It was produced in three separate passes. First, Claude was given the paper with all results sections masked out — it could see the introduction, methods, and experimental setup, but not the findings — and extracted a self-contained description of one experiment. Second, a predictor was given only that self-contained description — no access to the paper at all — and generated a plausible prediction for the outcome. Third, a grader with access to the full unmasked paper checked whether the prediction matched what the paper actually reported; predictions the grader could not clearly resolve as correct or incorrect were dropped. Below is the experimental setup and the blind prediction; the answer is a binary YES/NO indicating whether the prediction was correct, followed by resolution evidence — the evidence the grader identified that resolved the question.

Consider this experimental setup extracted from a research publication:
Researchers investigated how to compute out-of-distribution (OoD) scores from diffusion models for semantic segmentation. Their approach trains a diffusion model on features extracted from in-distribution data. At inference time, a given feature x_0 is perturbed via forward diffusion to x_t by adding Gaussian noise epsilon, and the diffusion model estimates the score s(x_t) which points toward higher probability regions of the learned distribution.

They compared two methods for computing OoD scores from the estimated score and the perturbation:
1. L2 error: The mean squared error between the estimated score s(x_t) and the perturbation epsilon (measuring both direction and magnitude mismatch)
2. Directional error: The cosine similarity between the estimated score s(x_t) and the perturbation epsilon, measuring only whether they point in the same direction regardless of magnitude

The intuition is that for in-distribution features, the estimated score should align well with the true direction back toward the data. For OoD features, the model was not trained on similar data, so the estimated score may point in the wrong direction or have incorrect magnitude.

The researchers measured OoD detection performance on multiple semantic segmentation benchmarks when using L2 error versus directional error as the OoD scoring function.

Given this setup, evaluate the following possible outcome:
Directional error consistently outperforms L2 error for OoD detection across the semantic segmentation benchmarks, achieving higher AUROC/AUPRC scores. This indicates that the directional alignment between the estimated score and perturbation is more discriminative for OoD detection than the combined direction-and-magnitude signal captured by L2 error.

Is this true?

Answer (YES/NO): YES